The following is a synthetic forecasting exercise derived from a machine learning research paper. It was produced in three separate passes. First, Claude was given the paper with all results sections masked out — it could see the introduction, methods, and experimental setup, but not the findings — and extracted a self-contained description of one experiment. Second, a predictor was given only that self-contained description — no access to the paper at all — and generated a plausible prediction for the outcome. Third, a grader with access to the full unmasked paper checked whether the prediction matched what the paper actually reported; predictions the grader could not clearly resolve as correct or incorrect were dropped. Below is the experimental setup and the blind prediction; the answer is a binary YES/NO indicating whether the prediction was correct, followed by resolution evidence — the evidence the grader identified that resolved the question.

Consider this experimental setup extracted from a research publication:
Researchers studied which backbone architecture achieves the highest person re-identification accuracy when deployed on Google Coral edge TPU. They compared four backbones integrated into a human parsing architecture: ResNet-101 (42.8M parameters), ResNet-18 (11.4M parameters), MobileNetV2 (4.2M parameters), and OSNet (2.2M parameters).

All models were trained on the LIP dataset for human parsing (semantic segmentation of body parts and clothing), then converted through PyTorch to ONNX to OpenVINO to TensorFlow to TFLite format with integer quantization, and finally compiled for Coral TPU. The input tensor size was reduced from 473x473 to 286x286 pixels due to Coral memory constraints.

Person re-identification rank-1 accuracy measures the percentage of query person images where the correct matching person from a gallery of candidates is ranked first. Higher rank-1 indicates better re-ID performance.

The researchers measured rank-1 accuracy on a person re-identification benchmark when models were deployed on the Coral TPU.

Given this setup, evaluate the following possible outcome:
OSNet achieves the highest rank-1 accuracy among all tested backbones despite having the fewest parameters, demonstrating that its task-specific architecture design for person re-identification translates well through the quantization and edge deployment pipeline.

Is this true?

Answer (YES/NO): YES